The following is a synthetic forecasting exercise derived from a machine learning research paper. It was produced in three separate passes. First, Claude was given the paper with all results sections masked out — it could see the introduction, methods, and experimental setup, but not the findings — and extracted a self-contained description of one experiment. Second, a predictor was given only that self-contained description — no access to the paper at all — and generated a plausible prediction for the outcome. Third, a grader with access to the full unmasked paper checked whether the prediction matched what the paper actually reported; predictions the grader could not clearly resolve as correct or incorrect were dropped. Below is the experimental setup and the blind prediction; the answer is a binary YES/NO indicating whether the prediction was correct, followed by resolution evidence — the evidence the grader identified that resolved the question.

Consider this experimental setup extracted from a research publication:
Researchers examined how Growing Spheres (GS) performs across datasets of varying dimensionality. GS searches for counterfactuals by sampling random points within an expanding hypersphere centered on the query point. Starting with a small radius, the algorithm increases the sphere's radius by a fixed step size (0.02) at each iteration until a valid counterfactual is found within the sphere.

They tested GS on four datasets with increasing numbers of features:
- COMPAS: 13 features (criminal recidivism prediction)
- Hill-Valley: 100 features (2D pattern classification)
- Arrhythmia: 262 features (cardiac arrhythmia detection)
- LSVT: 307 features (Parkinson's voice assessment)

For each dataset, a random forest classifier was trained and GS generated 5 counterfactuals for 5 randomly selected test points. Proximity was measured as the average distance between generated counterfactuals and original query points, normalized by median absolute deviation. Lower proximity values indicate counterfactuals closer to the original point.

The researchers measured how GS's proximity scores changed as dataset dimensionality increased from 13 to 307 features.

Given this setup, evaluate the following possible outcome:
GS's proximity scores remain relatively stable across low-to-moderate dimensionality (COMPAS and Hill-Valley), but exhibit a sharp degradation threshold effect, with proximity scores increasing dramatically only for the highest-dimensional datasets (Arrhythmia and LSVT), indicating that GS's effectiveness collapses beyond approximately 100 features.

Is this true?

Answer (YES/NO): NO